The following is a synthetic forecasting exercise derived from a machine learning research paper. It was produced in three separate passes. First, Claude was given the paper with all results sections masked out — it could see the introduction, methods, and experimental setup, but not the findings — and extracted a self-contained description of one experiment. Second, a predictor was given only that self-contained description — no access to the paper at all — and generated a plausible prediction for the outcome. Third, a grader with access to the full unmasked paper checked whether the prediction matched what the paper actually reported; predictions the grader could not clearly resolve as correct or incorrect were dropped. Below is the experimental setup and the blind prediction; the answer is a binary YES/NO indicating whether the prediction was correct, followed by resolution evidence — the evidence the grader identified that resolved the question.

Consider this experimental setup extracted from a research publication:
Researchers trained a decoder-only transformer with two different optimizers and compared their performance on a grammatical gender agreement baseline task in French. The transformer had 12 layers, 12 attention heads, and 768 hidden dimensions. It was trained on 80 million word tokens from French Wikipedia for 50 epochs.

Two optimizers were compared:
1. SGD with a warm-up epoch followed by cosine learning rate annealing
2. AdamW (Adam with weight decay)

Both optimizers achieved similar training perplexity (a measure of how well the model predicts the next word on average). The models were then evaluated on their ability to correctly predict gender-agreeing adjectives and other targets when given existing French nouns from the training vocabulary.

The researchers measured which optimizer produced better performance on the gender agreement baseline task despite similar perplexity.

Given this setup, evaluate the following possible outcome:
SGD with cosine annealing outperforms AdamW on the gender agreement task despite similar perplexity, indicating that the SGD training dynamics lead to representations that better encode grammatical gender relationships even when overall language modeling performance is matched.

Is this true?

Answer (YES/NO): YES